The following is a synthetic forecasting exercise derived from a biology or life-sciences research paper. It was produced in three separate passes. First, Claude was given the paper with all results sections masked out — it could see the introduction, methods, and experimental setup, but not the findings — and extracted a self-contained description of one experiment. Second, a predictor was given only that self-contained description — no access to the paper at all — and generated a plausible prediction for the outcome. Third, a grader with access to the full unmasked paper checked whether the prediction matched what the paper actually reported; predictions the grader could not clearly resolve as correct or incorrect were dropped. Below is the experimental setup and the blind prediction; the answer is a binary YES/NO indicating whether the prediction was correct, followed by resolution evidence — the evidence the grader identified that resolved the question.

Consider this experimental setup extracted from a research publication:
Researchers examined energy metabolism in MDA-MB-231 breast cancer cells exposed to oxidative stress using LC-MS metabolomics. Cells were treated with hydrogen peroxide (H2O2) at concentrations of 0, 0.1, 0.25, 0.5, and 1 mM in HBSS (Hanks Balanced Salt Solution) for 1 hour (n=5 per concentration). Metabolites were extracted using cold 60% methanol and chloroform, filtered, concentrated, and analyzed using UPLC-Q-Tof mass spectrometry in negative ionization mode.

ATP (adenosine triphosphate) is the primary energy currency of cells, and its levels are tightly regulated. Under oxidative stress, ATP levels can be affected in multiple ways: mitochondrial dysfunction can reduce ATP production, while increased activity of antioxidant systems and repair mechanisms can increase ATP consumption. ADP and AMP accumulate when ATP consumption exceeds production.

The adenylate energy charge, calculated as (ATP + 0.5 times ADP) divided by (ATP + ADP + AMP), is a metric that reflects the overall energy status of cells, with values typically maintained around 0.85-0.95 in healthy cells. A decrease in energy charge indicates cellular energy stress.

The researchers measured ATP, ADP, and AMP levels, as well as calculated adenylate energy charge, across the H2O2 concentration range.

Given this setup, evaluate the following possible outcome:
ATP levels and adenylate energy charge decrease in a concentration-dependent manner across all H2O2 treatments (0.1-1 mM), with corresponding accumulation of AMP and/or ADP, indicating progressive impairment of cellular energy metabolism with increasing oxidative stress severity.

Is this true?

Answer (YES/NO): NO